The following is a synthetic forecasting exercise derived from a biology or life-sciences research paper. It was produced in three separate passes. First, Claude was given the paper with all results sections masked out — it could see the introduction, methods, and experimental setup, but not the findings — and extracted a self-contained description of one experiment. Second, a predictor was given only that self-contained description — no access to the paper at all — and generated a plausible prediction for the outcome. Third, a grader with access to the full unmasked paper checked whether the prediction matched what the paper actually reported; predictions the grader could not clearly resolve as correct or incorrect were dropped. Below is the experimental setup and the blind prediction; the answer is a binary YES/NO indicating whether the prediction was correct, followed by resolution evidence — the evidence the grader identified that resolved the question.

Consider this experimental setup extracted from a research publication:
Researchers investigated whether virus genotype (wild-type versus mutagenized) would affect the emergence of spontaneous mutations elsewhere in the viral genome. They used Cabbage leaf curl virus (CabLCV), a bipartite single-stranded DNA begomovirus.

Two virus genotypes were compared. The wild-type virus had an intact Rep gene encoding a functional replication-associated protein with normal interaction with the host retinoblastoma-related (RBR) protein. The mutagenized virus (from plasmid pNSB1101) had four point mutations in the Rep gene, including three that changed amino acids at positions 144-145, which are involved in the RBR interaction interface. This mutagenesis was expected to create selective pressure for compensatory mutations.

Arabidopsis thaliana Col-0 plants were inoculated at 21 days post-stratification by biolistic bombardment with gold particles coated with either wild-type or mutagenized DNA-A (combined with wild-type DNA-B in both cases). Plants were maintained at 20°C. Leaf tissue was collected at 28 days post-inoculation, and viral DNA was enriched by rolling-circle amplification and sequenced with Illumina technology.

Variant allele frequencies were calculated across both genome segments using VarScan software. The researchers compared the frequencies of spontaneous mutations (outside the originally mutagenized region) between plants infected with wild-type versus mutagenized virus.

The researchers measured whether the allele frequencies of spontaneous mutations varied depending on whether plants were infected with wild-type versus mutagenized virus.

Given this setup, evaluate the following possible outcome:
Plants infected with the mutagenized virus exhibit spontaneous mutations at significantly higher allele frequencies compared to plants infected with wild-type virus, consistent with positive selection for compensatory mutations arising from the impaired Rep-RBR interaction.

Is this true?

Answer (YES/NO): NO